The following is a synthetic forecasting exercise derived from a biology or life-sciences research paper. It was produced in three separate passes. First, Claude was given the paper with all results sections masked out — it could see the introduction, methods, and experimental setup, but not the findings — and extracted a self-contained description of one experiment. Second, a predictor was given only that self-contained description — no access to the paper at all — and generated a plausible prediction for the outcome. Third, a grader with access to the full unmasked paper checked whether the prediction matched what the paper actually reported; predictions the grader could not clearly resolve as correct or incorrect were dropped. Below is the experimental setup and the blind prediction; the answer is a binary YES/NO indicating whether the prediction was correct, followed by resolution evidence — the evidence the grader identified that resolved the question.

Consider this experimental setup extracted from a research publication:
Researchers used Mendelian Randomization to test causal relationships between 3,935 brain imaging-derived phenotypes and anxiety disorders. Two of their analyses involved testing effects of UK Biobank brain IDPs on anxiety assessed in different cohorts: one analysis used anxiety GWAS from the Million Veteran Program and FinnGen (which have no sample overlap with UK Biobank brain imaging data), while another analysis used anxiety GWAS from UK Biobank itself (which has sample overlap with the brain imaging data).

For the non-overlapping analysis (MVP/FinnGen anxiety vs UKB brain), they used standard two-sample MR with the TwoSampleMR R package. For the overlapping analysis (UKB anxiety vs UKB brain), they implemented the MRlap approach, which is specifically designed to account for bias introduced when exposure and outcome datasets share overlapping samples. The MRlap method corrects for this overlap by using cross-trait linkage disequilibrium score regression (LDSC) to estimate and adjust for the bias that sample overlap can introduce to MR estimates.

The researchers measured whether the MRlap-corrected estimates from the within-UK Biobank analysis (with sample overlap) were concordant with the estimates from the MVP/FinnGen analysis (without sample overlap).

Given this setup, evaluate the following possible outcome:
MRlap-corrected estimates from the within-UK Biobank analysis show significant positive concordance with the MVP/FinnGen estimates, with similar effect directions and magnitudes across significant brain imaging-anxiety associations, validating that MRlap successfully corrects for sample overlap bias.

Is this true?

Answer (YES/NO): NO